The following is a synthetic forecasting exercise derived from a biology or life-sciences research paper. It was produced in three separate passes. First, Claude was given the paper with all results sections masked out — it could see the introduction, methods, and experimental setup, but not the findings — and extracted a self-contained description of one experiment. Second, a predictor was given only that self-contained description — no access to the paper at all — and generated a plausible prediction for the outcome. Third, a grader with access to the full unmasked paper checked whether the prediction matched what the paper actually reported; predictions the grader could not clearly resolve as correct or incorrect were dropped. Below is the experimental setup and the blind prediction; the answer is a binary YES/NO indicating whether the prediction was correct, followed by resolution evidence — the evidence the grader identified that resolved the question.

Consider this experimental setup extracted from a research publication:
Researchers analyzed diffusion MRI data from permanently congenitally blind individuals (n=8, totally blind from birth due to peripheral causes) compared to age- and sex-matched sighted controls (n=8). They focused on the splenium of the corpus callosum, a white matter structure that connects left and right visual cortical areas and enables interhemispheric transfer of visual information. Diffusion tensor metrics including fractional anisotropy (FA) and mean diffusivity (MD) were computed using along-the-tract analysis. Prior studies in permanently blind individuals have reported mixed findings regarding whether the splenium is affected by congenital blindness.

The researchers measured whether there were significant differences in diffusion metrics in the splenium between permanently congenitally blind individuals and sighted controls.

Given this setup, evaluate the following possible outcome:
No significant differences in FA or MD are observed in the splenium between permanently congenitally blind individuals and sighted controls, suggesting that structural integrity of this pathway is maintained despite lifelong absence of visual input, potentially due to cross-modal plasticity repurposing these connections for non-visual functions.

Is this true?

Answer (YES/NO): NO